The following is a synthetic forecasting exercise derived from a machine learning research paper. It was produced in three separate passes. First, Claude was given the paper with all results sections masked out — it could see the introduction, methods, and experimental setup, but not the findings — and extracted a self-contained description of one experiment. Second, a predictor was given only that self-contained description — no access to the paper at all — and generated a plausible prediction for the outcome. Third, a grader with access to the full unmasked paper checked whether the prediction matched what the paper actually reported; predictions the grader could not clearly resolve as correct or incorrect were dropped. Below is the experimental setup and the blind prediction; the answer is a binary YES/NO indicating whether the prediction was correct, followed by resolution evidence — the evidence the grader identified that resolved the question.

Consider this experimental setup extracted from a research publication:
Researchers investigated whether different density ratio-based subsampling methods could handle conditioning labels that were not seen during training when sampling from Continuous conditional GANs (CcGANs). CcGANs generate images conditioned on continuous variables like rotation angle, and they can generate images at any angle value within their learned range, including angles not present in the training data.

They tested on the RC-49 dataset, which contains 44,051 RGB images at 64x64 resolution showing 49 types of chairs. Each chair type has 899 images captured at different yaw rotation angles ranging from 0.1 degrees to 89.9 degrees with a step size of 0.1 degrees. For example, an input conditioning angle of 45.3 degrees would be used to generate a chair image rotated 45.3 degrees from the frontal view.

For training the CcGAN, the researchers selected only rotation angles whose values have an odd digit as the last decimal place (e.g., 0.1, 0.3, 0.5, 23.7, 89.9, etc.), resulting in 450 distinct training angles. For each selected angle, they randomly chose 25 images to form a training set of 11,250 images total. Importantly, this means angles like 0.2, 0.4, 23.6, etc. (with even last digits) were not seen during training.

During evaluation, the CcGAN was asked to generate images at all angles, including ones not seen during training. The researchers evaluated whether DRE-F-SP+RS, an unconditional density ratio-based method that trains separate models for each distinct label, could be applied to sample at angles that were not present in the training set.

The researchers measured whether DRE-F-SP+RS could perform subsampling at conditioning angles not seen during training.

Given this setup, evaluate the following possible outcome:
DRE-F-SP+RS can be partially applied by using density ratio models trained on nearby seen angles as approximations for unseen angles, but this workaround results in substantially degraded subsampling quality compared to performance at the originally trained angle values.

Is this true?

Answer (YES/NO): NO